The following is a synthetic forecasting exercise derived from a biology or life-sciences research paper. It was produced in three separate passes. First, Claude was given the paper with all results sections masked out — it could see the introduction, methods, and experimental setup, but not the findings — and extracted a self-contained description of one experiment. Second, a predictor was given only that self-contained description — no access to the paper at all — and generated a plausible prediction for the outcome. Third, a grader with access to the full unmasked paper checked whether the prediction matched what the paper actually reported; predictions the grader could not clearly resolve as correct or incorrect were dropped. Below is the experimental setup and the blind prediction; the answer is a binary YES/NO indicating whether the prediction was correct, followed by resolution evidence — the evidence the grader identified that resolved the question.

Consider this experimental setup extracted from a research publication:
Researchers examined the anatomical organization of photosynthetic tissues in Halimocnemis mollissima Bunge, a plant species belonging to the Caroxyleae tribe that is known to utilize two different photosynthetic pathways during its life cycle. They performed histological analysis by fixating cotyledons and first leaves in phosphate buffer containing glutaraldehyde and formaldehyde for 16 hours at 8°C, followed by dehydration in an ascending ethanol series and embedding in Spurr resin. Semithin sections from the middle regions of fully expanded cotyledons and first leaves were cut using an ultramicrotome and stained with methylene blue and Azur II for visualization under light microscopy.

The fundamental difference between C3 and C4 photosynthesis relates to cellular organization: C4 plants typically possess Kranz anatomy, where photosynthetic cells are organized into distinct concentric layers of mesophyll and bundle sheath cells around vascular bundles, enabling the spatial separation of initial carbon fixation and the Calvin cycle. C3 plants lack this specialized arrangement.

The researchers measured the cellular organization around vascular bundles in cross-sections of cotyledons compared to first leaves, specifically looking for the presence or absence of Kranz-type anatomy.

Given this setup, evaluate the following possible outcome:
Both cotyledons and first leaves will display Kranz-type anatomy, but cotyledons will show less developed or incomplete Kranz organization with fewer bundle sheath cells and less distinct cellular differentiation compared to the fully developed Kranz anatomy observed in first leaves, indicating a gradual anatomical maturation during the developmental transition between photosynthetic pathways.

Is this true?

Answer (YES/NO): NO